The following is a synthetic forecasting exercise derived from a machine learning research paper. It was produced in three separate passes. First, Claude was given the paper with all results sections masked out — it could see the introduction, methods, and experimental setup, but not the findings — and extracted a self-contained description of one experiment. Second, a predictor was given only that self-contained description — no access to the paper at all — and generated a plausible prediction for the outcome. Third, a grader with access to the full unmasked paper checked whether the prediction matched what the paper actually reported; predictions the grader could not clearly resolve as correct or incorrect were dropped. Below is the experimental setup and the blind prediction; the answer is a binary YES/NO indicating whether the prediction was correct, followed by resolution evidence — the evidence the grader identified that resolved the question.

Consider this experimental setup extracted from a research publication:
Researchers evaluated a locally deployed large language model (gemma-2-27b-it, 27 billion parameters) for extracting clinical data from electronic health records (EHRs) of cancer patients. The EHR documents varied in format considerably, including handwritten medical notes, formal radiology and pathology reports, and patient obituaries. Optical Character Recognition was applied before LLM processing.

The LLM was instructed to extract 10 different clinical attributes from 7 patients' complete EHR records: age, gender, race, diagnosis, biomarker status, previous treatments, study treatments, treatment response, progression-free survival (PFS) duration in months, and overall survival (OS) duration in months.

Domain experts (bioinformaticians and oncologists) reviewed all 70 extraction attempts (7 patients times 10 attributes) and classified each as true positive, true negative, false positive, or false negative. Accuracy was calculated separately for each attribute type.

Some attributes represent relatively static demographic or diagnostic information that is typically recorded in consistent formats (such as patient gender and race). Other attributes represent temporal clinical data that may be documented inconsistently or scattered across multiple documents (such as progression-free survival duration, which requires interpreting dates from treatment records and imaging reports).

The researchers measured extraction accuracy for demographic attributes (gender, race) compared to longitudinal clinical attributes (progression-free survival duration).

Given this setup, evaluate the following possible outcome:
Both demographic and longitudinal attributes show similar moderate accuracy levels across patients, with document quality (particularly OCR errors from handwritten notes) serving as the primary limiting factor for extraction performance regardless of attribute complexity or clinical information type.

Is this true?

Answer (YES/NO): NO